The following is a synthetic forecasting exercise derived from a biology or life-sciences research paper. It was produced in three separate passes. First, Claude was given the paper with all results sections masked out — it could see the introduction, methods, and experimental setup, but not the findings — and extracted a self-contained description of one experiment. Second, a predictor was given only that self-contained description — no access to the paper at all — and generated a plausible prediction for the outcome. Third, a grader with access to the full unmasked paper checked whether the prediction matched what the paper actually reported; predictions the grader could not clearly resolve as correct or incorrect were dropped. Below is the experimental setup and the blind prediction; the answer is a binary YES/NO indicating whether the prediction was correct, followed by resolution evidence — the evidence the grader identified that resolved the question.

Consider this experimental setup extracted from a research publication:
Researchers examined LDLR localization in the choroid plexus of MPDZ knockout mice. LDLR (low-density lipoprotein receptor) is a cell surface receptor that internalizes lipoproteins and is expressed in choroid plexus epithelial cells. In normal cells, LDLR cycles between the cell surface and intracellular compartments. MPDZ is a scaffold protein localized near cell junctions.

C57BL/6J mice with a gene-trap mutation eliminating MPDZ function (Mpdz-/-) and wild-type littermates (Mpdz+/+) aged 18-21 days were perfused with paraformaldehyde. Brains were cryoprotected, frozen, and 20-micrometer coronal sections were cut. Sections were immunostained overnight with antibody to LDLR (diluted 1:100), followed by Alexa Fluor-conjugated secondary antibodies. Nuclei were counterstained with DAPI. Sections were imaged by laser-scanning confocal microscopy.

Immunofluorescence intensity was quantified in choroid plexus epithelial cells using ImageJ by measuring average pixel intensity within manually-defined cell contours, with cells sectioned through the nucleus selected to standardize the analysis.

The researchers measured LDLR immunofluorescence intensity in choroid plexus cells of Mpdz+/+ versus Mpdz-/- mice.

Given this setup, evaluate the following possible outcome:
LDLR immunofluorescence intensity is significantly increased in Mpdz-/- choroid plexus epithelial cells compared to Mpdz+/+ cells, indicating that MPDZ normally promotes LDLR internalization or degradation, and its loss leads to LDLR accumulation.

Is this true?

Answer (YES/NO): NO